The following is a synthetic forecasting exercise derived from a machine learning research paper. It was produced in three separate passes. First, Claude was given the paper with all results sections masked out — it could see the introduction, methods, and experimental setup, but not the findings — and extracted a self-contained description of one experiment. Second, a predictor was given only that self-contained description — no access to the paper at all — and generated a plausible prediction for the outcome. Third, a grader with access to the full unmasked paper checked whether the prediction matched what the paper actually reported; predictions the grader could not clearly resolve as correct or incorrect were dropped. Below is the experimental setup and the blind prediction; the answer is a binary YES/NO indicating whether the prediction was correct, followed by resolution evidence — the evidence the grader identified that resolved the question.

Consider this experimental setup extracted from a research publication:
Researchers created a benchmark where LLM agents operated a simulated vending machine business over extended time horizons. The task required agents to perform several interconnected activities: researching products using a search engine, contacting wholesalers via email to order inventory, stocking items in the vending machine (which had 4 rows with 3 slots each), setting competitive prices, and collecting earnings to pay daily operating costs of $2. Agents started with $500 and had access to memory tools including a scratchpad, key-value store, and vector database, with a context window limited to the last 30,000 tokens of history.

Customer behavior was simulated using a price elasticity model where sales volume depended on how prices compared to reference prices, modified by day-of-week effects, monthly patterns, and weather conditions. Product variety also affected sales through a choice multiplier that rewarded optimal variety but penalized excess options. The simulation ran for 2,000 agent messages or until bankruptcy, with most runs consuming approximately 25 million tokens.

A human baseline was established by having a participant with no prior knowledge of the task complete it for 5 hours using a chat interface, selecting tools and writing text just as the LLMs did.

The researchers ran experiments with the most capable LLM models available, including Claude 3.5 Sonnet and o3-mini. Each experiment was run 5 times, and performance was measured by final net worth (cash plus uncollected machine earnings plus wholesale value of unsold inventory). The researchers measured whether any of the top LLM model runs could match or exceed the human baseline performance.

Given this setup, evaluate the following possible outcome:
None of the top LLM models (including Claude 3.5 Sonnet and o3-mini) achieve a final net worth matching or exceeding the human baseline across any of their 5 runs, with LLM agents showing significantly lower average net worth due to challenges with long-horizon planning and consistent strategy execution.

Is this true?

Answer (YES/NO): NO